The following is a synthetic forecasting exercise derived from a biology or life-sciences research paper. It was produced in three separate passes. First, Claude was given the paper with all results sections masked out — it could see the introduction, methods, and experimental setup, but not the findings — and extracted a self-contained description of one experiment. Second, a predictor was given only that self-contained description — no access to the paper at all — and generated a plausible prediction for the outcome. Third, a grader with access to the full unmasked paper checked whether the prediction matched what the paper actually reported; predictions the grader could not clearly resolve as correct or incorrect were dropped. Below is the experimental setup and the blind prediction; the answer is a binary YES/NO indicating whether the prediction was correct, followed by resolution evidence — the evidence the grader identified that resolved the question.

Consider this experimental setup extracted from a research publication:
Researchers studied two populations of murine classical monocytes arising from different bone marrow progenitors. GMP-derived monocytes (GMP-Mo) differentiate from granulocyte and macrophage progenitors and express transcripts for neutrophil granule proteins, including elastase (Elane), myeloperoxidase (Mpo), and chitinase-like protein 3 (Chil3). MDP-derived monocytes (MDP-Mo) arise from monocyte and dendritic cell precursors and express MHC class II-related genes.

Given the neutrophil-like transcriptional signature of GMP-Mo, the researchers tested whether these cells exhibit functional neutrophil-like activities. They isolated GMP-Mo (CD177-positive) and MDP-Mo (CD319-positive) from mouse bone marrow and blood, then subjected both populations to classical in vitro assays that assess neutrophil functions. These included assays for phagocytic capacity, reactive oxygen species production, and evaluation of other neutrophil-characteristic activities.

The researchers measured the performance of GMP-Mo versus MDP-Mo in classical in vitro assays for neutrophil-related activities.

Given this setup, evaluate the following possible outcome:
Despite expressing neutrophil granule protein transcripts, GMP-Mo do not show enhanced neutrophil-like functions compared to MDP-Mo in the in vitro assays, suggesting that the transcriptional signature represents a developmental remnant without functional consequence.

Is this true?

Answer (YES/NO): NO